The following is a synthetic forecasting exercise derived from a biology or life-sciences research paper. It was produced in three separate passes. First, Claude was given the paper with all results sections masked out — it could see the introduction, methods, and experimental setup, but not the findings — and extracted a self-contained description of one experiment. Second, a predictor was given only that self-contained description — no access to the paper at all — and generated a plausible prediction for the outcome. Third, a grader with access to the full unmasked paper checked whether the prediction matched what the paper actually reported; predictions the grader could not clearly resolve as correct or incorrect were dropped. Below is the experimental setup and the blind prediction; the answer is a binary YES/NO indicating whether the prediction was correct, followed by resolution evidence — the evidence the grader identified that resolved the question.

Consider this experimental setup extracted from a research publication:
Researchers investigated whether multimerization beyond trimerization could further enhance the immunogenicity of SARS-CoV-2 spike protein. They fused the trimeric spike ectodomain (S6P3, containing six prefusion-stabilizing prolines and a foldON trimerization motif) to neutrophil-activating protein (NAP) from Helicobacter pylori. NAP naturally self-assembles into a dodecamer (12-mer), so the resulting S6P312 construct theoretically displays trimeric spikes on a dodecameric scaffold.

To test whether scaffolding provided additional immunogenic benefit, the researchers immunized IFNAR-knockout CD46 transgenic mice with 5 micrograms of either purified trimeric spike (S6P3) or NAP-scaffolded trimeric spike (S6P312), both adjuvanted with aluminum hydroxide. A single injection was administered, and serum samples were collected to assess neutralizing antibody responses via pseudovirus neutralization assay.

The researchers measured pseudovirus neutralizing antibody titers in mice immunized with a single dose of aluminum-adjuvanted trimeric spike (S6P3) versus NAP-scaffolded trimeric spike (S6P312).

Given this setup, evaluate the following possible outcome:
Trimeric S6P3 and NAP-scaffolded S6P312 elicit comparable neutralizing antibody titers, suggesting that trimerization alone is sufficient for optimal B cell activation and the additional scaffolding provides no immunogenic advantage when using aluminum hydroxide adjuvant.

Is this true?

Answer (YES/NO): NO